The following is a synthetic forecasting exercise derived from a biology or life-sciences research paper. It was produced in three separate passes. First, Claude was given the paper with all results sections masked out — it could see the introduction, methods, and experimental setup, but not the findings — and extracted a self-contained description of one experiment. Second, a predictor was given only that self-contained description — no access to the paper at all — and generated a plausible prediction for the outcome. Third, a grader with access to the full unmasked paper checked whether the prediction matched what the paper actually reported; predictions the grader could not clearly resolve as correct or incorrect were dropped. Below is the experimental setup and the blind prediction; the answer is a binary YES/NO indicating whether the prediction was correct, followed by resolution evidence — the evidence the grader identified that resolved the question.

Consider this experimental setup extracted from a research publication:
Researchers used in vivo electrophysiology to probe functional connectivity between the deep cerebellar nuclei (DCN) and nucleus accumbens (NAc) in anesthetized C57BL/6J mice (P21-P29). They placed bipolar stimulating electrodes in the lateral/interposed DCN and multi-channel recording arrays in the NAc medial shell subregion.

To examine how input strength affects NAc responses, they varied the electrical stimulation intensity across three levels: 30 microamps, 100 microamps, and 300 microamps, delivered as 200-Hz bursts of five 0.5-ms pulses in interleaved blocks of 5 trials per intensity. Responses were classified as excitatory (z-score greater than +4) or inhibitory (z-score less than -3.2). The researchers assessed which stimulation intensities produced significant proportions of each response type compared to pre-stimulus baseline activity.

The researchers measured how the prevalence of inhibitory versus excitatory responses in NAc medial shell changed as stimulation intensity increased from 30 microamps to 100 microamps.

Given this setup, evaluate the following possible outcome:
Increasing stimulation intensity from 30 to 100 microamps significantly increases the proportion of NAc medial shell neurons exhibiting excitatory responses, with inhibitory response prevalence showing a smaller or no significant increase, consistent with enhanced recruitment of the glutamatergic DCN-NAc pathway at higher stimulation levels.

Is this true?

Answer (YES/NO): NO